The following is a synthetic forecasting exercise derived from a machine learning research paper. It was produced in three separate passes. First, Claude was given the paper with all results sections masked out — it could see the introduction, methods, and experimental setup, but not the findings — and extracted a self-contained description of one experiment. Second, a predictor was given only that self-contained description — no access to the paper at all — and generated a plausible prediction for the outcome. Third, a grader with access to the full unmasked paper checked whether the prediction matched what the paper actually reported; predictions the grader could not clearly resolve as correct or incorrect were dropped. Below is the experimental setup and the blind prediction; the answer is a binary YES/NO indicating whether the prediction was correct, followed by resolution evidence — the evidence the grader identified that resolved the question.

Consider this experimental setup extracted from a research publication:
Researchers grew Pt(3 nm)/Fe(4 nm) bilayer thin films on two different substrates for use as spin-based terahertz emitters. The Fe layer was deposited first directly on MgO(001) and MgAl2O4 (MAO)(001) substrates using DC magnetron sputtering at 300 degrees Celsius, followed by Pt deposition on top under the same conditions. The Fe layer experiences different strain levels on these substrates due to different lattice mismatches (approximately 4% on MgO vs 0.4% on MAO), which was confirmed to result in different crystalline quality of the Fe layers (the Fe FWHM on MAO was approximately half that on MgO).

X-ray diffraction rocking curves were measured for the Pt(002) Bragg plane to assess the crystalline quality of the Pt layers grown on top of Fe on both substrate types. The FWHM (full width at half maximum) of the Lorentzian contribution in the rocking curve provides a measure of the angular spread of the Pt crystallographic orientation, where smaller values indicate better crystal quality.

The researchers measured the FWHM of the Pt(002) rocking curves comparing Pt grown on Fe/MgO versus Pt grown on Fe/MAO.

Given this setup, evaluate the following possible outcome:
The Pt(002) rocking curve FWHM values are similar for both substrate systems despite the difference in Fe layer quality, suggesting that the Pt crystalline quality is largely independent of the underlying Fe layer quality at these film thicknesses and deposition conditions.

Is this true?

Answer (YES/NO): YES